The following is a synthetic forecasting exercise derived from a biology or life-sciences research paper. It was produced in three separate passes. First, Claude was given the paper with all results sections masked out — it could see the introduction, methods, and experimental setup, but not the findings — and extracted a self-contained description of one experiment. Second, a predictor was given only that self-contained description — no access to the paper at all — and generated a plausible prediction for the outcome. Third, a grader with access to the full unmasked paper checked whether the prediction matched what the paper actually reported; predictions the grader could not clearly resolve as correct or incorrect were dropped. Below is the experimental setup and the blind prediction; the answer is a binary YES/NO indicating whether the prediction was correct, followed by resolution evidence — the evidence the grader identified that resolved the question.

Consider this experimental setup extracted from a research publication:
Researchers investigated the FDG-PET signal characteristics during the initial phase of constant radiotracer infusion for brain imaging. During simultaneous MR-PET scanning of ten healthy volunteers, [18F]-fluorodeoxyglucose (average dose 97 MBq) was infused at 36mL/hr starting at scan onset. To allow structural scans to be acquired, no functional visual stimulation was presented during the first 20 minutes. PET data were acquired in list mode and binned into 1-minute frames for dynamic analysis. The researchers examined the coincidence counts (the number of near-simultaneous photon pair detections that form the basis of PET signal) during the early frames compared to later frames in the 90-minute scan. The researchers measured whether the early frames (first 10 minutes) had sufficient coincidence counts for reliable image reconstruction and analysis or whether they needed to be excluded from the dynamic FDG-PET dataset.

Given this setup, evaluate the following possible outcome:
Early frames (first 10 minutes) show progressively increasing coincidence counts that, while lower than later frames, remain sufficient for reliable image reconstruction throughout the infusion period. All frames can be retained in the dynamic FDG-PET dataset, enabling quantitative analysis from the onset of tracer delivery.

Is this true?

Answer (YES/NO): NO